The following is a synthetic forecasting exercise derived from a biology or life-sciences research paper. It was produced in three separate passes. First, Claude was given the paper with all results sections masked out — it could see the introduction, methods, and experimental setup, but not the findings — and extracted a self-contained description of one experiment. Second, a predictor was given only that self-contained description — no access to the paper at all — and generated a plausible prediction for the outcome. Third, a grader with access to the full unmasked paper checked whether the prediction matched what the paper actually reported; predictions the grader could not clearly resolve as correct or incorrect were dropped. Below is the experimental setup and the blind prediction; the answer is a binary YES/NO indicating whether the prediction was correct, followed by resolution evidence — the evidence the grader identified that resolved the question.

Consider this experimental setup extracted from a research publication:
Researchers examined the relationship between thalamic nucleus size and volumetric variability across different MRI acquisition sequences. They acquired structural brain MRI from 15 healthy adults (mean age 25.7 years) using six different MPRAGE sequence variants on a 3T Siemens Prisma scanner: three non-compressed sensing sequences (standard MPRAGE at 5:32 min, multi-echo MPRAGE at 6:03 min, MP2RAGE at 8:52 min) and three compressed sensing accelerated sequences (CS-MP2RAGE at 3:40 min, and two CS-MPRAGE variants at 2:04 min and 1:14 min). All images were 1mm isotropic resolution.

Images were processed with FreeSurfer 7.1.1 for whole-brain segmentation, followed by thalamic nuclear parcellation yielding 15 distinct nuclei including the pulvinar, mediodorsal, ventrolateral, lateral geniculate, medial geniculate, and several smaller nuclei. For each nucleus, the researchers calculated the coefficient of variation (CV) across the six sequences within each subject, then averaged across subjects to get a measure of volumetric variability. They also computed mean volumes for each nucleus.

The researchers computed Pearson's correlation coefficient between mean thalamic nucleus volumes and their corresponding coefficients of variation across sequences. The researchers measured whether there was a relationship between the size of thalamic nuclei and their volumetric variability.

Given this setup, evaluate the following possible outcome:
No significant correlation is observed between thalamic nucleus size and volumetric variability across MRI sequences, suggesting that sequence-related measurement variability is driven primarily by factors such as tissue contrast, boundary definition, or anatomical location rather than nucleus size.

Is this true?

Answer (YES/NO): NO